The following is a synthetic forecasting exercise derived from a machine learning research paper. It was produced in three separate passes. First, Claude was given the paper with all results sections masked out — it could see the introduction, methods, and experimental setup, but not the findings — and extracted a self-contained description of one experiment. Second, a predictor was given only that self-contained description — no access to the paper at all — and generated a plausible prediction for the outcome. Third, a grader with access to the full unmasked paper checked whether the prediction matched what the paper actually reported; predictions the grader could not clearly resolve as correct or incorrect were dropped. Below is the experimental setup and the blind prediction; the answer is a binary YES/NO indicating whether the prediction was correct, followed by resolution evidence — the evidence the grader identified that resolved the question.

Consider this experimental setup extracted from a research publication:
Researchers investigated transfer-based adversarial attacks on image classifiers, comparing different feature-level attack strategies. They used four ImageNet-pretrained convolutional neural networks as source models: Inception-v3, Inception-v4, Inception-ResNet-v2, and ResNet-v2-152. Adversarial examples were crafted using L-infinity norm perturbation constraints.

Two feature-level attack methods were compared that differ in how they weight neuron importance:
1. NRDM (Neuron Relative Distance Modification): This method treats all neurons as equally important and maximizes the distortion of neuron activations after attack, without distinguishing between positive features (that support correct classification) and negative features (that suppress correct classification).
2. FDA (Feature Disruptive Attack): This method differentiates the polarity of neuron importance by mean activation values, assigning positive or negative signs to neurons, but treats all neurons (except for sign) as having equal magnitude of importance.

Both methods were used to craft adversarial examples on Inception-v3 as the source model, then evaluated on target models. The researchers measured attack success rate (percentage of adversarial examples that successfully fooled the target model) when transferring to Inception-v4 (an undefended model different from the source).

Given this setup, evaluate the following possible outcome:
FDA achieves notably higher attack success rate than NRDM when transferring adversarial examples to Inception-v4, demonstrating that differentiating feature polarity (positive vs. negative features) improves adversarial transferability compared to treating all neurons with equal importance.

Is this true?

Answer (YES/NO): NO